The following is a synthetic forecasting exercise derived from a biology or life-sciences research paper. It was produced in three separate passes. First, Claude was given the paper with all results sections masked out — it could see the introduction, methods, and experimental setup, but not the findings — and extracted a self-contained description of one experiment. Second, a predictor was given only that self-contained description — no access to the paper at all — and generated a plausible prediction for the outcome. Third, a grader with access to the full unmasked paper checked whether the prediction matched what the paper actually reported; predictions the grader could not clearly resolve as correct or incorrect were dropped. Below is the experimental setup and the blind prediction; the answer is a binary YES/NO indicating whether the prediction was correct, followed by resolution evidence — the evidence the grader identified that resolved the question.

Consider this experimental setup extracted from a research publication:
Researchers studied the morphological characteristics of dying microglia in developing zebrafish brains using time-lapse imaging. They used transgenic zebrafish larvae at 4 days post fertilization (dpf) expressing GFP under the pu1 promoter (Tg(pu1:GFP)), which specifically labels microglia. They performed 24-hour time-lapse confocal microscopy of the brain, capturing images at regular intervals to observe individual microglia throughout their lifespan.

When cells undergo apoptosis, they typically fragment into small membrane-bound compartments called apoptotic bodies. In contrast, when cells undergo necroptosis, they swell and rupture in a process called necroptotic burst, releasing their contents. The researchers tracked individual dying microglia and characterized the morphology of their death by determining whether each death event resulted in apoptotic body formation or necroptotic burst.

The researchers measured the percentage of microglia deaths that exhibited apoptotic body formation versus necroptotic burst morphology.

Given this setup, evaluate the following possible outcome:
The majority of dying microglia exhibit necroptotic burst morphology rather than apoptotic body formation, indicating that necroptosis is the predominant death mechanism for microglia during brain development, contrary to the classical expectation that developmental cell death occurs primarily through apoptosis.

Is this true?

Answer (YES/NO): YES